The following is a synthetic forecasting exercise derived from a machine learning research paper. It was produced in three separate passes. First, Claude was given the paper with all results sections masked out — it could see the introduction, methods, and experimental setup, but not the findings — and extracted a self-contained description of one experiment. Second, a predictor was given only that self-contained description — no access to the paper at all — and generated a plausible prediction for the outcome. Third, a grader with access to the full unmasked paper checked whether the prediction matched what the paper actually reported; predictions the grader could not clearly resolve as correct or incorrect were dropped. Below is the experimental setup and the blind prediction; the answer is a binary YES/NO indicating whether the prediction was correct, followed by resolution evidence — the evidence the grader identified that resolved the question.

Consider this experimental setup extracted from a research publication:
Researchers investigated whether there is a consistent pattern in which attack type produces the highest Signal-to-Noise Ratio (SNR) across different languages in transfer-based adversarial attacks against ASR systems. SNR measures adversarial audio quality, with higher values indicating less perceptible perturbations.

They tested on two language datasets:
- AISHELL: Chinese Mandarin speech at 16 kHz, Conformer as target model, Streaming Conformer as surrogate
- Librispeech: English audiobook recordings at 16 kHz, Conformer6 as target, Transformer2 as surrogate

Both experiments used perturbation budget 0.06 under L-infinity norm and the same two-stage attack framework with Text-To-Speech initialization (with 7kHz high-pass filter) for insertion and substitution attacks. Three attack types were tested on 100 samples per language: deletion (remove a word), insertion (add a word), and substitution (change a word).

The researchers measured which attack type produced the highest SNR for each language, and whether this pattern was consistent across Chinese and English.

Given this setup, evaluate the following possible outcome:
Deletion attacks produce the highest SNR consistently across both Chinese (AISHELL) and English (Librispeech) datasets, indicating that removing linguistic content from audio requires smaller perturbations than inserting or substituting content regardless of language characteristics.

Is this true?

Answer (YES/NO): NO